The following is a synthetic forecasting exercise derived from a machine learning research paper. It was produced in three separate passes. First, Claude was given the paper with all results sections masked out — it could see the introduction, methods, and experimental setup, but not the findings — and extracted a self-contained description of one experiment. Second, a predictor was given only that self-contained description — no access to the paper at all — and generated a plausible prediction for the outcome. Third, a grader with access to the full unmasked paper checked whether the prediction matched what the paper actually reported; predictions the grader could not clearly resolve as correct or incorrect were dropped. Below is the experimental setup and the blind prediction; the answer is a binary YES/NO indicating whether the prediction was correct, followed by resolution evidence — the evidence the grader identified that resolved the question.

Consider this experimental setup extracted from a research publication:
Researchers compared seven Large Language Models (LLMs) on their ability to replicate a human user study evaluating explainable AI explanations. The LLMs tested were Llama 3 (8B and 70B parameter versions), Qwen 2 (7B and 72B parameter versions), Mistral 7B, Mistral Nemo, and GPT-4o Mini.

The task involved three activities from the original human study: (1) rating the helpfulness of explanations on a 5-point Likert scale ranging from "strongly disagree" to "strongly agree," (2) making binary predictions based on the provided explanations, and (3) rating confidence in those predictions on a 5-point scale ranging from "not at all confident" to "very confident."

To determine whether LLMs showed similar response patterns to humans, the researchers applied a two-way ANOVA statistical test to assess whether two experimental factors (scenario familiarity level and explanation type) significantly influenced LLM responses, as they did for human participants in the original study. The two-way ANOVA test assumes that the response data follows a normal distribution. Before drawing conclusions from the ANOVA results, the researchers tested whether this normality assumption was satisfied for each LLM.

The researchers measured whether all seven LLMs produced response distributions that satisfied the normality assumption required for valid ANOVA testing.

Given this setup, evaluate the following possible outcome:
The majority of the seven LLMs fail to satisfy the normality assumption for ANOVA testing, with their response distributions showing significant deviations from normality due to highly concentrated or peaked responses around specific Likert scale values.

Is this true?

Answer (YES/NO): NO